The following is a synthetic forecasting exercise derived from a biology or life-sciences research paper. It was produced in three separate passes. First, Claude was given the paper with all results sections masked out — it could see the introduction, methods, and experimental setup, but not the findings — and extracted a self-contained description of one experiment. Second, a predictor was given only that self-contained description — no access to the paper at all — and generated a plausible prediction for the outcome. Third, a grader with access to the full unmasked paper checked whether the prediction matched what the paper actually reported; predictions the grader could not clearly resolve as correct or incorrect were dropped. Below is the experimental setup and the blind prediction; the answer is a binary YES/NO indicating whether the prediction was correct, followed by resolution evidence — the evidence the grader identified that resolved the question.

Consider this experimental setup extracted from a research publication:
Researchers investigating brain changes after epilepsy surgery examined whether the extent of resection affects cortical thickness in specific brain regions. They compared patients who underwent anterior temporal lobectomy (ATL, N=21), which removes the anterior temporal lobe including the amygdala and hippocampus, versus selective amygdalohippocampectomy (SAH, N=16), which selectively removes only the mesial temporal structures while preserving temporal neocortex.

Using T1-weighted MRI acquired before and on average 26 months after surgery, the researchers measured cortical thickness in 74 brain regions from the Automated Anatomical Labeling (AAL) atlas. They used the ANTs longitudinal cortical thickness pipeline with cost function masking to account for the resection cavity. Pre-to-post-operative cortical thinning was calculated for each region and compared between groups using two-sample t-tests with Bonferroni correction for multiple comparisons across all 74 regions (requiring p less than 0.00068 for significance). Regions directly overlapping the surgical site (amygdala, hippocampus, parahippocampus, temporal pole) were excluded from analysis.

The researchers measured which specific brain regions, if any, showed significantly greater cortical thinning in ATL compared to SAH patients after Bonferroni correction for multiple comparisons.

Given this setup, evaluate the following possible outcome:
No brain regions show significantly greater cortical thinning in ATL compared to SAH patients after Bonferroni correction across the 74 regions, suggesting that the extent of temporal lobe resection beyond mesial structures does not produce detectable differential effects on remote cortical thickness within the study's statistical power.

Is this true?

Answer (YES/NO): NO